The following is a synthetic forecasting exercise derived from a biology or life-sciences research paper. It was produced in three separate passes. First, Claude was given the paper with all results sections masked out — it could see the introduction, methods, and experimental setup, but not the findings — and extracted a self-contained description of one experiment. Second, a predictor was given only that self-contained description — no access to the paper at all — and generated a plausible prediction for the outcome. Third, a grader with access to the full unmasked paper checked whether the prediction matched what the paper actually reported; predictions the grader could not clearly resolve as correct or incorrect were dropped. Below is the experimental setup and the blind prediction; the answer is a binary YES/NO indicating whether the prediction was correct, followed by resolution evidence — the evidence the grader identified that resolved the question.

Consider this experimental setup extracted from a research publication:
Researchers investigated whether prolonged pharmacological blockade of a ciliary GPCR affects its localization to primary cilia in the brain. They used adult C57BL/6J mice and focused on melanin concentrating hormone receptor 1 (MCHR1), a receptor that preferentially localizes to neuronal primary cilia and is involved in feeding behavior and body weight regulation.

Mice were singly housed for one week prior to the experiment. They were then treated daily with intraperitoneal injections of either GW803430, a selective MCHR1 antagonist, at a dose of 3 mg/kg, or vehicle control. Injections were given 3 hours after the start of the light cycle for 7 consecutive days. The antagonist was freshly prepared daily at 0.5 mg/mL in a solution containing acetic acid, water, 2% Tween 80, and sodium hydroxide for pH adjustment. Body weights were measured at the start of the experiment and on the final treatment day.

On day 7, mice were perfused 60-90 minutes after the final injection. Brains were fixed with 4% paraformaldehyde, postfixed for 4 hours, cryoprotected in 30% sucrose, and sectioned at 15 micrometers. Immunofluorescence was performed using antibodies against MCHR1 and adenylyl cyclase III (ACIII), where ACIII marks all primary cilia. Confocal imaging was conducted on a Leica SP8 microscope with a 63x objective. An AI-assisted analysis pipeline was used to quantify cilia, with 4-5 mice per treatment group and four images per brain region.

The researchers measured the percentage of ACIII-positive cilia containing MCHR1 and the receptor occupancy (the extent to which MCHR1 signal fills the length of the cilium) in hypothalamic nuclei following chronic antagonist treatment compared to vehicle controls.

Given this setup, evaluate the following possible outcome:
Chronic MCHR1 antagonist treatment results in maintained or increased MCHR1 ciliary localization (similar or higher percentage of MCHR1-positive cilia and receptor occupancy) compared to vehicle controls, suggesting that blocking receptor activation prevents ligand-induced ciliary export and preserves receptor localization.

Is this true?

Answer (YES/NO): YES